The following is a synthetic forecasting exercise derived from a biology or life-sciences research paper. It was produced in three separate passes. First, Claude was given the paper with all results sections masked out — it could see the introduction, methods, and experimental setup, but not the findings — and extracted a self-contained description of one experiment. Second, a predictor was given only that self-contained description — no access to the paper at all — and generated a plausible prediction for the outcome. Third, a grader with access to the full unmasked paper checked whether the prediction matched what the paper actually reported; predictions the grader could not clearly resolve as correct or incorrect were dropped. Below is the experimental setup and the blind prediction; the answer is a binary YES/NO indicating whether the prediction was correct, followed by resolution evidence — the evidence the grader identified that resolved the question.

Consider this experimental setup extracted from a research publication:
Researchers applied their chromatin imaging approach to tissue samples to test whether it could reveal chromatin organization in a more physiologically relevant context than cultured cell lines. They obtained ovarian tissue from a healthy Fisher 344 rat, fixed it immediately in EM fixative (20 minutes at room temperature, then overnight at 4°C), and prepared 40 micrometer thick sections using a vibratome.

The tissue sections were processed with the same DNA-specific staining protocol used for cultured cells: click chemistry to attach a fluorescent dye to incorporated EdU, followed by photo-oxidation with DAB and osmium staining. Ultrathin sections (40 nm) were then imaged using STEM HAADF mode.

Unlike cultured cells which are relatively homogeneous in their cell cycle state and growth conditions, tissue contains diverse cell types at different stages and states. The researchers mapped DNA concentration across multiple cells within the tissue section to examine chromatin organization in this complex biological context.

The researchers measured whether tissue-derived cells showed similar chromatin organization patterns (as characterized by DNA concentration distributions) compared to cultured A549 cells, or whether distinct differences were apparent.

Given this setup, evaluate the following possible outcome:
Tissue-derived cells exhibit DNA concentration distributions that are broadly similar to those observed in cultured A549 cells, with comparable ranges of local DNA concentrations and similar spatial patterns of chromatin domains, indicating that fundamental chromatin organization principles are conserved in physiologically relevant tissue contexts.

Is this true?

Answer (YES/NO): NO